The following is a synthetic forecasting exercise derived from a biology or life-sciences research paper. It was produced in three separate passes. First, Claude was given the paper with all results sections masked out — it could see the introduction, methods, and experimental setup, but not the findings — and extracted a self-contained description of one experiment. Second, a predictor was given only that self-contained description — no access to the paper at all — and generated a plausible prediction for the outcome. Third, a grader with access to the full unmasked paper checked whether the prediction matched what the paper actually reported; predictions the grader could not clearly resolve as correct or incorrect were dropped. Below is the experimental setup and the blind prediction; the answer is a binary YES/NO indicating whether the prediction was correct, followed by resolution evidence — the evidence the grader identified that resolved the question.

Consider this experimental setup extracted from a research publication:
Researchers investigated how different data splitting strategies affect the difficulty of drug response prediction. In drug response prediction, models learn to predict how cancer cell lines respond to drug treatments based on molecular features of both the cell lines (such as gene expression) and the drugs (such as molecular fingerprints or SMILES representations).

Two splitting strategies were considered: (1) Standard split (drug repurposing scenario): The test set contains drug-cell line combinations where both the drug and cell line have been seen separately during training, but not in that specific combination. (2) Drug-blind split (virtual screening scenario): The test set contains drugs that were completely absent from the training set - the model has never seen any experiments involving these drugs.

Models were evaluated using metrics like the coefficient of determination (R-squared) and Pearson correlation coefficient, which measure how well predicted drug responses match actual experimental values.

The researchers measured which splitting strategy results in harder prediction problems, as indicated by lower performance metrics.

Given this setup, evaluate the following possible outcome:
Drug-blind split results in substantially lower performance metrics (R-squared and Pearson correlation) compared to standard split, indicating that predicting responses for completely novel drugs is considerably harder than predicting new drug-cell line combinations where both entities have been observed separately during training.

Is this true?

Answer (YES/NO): YES